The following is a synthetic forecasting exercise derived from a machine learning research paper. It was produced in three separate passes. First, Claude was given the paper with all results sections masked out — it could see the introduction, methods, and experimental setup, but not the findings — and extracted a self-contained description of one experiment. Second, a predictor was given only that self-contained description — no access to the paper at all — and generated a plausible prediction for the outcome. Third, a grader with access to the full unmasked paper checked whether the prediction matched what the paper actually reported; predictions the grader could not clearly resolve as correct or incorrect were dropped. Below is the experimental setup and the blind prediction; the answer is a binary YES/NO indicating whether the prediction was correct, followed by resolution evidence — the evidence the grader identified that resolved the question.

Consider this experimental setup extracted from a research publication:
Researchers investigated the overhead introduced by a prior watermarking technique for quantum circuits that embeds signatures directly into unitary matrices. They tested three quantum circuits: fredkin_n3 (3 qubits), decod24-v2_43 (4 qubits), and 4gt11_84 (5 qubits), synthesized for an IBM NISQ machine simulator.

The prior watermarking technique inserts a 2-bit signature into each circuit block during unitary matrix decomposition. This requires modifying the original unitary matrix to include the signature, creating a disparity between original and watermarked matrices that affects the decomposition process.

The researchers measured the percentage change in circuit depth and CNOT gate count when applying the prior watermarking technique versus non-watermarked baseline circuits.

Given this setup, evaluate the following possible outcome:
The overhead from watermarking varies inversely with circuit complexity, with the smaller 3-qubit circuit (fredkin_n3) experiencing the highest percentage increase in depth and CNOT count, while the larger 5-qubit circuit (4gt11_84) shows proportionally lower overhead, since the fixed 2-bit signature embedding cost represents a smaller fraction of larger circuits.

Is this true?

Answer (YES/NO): NO